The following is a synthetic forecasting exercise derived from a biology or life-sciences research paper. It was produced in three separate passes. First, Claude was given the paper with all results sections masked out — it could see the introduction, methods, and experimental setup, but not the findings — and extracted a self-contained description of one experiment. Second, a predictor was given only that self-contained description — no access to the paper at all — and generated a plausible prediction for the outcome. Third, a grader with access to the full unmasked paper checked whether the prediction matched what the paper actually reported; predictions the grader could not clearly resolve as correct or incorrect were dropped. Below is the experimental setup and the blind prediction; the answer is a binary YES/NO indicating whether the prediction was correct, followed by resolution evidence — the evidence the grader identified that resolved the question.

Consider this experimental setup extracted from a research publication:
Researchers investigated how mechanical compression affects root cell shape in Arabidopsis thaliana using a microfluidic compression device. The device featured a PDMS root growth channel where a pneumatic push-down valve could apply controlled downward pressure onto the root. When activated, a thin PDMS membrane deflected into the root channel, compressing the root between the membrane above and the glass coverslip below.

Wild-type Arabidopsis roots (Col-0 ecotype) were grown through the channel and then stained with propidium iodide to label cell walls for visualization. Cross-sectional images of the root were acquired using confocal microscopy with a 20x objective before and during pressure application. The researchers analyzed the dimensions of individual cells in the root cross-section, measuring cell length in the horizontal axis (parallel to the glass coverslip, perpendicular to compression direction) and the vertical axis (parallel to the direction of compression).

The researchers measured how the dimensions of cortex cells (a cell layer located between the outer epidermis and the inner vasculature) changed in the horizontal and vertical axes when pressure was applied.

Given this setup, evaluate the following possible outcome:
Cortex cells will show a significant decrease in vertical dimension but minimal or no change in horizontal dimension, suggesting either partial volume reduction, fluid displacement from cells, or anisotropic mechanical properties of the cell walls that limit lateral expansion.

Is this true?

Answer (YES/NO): NO